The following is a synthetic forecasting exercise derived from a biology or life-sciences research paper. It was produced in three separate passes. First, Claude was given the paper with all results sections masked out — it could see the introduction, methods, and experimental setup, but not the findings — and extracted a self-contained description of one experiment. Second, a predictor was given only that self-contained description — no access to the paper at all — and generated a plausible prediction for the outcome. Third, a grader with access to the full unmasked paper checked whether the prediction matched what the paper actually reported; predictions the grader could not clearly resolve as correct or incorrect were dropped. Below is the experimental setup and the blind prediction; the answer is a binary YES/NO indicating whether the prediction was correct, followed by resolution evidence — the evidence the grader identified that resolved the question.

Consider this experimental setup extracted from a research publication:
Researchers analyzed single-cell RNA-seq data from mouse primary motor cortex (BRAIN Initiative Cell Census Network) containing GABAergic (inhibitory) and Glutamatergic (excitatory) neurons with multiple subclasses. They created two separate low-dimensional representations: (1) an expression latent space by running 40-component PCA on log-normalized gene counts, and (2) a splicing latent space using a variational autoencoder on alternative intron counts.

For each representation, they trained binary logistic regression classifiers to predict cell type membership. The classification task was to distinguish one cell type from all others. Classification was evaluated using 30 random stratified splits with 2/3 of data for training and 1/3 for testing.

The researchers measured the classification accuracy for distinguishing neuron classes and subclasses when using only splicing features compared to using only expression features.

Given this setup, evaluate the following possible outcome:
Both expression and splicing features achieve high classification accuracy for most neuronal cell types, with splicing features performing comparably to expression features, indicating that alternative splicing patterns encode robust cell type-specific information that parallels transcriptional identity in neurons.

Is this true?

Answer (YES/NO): YES